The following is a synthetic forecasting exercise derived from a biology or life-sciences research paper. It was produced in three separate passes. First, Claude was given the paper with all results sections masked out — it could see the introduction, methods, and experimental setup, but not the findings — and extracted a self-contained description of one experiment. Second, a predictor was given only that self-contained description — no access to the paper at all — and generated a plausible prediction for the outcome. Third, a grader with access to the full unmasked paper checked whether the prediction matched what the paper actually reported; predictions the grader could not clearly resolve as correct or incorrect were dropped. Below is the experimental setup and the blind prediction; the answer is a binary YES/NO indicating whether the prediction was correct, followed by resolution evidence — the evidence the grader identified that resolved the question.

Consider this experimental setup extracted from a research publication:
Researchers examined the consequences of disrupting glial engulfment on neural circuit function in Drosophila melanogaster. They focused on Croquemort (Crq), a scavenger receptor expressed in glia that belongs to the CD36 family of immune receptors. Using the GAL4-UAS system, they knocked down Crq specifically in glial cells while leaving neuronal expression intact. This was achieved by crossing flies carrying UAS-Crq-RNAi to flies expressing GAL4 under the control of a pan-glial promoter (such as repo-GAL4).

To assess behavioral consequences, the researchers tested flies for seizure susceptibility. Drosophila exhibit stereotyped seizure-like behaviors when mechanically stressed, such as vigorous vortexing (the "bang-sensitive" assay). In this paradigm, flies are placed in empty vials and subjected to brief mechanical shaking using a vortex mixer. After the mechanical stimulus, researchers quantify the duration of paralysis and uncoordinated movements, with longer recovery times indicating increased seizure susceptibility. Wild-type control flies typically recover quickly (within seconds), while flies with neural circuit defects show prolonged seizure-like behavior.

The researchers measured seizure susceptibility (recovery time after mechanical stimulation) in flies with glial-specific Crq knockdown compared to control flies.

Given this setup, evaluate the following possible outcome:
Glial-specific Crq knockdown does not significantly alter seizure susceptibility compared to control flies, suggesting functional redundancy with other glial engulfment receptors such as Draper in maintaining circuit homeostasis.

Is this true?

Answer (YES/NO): NO